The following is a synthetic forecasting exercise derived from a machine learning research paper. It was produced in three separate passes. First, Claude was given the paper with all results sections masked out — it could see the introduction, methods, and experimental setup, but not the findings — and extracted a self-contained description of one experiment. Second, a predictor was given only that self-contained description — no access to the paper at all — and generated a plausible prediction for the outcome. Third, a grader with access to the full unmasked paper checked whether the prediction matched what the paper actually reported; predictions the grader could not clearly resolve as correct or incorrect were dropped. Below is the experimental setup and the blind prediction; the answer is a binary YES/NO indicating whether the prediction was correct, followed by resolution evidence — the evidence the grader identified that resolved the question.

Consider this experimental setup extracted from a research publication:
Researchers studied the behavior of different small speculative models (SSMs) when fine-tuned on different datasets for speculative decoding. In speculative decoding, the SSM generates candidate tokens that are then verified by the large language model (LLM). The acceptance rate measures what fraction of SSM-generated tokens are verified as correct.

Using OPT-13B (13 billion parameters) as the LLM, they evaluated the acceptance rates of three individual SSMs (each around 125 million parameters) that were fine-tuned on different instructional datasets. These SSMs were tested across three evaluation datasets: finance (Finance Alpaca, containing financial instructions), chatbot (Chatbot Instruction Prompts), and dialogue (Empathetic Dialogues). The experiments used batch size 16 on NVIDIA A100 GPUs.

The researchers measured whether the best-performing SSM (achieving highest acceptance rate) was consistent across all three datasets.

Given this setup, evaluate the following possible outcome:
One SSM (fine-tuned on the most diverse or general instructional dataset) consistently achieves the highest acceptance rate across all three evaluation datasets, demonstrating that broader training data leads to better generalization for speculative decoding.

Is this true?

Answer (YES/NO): NO